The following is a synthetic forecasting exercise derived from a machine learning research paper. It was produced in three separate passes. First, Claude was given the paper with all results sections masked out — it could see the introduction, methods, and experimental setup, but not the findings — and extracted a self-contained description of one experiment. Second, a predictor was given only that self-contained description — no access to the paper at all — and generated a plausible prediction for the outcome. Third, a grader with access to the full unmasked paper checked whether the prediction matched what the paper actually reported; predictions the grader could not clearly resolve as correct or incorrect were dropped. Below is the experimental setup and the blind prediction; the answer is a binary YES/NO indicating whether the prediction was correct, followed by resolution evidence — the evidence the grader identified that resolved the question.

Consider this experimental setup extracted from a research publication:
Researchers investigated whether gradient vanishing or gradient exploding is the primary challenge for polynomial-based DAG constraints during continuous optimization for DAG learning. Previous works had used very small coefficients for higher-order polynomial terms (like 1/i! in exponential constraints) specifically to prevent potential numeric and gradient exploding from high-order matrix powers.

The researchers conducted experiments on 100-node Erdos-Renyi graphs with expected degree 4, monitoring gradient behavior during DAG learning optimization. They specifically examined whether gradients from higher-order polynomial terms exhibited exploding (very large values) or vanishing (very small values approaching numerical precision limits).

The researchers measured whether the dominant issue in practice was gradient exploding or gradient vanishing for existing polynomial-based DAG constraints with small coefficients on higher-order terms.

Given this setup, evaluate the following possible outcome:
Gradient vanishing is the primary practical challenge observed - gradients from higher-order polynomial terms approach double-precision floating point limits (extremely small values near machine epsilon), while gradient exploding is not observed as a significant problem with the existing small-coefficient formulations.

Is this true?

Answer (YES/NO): YES